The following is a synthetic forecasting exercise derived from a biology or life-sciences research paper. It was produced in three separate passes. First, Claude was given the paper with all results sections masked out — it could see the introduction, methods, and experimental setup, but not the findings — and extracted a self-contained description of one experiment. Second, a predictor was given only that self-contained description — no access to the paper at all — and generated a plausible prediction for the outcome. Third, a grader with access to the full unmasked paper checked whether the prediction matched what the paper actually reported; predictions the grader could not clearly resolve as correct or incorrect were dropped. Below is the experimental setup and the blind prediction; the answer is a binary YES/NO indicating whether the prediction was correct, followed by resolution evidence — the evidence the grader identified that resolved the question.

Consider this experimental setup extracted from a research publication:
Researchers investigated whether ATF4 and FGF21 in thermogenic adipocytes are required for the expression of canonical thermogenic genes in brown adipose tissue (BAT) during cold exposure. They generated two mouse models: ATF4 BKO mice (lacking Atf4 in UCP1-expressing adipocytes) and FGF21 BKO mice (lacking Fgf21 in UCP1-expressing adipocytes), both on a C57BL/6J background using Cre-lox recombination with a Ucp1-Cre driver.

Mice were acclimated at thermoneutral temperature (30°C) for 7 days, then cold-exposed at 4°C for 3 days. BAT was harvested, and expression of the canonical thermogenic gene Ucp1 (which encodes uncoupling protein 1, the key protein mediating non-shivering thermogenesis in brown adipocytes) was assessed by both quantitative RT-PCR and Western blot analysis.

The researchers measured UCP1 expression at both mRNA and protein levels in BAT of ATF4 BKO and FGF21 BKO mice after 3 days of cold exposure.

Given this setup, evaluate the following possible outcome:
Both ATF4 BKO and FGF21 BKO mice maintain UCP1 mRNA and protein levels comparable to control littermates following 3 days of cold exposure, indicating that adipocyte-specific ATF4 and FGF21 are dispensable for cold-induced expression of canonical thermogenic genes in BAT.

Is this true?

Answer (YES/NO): NO